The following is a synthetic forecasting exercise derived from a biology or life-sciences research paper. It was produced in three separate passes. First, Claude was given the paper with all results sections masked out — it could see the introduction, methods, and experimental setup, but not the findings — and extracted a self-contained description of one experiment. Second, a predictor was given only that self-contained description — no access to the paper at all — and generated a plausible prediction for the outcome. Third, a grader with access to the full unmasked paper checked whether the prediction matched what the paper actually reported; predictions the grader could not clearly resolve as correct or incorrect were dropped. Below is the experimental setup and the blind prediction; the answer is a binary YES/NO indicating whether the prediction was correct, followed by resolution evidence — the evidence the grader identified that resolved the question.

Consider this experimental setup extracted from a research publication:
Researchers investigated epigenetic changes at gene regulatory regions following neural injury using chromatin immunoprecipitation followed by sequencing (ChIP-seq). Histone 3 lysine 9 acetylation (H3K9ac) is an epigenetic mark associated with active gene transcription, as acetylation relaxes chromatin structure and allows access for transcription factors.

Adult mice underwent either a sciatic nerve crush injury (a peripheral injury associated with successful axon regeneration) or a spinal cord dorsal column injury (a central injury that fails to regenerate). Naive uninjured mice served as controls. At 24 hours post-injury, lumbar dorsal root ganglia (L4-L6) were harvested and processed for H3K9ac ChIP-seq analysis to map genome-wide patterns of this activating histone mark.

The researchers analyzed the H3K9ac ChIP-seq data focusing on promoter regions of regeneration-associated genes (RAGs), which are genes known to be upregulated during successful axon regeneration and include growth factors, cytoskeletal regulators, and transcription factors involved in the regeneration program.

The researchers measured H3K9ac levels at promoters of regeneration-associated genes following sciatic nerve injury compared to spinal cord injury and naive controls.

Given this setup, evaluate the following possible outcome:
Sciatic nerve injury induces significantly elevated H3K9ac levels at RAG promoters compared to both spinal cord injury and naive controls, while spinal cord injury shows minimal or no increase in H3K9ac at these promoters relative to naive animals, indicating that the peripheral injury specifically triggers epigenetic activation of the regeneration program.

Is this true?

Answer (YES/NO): YES